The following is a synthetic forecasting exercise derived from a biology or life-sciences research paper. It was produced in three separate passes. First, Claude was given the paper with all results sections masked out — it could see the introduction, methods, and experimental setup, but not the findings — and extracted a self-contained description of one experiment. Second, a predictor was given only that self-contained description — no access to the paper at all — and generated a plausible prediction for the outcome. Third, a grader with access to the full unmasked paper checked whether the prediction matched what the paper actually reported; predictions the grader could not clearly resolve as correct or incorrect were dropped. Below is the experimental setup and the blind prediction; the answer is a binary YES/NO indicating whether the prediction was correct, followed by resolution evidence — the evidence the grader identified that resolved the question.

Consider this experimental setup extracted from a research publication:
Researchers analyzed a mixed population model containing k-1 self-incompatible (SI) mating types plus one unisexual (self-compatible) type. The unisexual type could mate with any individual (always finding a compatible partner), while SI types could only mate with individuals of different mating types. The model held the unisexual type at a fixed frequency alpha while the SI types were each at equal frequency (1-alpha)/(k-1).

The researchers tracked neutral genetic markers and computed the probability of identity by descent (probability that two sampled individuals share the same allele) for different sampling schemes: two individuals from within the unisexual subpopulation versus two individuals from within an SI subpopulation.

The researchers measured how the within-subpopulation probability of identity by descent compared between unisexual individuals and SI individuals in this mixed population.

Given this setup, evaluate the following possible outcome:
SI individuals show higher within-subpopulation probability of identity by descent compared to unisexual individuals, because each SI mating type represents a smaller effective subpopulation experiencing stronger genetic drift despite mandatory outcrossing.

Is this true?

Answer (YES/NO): NO